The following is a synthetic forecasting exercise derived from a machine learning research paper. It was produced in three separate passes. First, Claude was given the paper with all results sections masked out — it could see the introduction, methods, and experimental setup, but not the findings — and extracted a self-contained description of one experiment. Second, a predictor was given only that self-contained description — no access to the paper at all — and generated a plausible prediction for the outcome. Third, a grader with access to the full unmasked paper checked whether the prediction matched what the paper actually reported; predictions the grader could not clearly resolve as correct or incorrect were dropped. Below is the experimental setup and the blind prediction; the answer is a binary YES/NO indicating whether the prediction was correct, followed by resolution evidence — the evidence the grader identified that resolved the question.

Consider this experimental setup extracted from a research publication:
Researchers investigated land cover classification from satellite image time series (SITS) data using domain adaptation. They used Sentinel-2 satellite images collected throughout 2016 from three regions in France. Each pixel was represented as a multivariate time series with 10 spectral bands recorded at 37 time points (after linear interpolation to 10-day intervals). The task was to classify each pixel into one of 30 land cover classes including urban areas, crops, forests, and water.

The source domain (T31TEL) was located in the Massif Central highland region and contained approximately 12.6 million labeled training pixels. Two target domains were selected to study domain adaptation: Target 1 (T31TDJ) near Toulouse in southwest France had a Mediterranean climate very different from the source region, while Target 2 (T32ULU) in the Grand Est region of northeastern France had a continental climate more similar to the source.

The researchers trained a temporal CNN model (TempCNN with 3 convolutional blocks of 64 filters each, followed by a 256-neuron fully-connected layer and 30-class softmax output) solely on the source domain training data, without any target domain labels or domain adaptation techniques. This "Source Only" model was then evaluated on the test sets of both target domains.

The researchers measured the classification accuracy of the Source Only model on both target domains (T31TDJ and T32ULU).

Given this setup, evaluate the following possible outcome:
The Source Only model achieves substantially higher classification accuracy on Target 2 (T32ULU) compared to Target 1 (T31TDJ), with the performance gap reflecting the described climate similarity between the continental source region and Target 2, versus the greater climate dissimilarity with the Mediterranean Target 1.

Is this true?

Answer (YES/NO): YES